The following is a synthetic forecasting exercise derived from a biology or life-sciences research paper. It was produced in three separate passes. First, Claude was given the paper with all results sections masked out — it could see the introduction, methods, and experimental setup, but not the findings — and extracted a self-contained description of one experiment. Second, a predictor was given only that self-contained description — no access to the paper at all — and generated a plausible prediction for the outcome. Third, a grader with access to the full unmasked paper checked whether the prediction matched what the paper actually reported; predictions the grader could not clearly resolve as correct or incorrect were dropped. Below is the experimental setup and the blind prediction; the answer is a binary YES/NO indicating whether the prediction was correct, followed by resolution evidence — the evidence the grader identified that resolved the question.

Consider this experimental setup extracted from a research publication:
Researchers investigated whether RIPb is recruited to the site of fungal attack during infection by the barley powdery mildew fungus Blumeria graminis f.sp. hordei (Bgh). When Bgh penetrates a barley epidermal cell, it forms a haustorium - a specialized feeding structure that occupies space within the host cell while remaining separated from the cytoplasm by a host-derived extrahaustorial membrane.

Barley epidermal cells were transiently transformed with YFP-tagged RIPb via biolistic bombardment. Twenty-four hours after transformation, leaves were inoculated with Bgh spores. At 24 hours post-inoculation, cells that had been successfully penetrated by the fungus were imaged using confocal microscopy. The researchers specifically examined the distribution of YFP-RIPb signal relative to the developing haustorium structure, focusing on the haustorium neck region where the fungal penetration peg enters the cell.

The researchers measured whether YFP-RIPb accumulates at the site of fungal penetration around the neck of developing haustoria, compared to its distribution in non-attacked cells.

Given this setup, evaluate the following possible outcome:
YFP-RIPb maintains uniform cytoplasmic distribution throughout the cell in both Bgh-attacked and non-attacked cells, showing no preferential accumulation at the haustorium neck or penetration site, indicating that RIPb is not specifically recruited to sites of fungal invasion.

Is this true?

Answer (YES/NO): NO